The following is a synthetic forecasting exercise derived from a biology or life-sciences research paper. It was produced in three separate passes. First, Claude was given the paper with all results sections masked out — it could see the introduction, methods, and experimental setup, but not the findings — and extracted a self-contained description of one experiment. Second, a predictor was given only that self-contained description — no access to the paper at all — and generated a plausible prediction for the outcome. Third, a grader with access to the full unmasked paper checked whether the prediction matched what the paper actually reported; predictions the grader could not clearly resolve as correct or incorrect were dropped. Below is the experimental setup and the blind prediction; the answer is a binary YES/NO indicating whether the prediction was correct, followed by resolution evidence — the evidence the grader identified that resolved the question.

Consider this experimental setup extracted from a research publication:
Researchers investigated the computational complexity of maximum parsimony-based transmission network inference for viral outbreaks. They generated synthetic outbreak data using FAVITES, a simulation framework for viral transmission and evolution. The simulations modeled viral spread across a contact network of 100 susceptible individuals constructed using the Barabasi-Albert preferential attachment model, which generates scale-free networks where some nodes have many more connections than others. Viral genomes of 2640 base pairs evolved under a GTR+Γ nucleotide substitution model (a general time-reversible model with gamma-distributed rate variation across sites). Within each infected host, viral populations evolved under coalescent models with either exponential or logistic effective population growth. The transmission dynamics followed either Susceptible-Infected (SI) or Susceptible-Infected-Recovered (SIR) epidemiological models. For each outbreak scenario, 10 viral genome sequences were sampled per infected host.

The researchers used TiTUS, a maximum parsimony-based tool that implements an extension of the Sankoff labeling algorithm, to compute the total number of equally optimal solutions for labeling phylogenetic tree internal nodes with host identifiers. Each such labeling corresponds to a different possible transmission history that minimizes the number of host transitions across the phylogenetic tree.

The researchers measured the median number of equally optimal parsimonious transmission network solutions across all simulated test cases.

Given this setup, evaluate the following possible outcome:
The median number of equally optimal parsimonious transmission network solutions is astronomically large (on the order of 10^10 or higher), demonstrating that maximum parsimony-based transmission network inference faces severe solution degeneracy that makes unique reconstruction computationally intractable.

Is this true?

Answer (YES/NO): YES